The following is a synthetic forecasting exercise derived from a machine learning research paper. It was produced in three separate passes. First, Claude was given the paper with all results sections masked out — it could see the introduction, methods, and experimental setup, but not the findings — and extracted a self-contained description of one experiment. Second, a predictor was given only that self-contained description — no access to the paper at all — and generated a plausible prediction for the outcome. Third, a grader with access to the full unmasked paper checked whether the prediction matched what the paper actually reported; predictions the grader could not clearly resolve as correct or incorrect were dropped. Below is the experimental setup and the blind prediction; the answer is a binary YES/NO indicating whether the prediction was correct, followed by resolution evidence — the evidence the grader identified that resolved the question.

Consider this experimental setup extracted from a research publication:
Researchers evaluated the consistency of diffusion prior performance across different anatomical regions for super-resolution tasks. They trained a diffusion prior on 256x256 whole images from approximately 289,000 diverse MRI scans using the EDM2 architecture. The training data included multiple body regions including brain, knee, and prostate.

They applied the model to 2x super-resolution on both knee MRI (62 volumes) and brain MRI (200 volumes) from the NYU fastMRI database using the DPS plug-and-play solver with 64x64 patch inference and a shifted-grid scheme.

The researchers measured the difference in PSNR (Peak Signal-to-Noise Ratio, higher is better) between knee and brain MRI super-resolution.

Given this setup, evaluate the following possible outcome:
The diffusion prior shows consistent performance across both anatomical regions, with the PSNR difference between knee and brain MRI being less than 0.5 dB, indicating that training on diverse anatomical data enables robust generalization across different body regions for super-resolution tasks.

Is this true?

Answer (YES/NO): NO